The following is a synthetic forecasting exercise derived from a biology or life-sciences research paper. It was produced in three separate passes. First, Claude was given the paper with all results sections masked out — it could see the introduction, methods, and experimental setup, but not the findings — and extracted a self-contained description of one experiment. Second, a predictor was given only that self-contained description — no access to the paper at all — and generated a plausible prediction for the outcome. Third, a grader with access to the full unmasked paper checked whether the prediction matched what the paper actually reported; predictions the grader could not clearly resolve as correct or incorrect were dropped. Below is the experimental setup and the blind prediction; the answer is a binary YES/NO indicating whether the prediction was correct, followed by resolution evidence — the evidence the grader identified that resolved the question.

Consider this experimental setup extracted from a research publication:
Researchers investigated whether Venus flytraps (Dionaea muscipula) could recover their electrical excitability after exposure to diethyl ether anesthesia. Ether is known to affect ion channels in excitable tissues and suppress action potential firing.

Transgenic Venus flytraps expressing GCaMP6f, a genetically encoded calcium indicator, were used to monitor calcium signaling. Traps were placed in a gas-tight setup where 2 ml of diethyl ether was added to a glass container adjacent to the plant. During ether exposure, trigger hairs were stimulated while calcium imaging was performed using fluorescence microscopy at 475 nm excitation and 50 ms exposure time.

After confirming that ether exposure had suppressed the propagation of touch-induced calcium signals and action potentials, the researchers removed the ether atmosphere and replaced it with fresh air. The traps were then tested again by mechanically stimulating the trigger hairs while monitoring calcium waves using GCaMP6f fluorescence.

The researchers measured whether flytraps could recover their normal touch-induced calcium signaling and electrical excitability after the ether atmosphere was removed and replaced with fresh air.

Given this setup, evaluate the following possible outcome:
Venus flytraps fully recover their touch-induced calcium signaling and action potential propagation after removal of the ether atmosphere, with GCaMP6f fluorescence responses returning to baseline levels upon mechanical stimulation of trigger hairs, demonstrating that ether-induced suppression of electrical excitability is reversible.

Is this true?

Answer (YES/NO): YES